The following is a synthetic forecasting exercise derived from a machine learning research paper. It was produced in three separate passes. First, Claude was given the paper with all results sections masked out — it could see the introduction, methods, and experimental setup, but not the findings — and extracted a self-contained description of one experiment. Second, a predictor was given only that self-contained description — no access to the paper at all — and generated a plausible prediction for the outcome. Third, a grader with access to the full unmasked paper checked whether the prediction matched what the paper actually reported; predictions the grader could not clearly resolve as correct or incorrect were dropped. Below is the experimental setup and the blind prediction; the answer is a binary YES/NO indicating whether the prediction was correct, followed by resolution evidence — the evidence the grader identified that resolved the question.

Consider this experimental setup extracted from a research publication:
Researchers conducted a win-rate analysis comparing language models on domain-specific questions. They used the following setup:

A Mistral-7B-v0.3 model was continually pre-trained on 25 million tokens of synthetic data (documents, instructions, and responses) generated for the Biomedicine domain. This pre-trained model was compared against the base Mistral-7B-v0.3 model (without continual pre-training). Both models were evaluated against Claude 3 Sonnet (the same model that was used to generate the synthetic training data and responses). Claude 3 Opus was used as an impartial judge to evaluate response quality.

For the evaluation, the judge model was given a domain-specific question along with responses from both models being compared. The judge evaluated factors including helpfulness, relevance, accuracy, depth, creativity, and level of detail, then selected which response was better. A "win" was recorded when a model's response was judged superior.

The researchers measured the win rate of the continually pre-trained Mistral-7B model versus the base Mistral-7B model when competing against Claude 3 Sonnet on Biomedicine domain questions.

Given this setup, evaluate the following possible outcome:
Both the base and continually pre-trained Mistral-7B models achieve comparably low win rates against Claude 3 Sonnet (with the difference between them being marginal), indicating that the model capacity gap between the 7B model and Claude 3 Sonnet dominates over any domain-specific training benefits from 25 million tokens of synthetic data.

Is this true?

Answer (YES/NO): YES